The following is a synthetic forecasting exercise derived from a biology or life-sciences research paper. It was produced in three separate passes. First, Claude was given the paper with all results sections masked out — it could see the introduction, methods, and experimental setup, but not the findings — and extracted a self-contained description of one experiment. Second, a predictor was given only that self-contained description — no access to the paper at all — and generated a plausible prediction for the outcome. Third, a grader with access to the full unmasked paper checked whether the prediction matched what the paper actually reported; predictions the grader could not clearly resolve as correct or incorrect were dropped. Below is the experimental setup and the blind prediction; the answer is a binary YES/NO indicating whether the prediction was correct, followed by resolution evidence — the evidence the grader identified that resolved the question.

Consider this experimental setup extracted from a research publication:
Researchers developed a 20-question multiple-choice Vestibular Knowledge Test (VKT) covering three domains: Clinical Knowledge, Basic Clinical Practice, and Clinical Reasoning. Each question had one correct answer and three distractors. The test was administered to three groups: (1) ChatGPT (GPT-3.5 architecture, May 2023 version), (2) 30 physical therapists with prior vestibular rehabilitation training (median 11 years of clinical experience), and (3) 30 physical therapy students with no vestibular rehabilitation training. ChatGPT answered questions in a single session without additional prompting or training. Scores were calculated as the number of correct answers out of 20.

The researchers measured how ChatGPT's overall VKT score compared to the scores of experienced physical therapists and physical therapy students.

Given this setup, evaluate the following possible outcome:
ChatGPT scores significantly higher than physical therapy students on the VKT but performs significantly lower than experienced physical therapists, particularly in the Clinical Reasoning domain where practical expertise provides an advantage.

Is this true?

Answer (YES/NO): YES